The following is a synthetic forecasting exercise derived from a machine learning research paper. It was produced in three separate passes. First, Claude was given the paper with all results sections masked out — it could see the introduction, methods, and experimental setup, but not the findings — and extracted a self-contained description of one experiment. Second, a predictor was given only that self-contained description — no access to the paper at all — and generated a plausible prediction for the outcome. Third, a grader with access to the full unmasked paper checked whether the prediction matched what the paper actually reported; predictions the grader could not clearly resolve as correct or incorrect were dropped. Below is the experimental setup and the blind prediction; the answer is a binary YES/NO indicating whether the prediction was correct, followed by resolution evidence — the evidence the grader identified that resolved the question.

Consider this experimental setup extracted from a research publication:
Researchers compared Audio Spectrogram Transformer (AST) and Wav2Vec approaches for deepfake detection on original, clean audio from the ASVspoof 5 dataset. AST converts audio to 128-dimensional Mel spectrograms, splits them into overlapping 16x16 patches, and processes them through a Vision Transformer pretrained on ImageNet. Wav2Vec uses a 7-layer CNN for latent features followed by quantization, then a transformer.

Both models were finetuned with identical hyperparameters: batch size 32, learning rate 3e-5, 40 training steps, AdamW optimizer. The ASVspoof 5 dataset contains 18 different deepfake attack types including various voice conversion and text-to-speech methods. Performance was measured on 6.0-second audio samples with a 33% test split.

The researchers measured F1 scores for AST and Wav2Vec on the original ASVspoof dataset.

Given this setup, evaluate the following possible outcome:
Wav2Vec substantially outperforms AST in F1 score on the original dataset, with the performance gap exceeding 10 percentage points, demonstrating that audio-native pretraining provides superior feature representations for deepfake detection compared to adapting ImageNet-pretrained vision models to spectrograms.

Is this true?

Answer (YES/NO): NO